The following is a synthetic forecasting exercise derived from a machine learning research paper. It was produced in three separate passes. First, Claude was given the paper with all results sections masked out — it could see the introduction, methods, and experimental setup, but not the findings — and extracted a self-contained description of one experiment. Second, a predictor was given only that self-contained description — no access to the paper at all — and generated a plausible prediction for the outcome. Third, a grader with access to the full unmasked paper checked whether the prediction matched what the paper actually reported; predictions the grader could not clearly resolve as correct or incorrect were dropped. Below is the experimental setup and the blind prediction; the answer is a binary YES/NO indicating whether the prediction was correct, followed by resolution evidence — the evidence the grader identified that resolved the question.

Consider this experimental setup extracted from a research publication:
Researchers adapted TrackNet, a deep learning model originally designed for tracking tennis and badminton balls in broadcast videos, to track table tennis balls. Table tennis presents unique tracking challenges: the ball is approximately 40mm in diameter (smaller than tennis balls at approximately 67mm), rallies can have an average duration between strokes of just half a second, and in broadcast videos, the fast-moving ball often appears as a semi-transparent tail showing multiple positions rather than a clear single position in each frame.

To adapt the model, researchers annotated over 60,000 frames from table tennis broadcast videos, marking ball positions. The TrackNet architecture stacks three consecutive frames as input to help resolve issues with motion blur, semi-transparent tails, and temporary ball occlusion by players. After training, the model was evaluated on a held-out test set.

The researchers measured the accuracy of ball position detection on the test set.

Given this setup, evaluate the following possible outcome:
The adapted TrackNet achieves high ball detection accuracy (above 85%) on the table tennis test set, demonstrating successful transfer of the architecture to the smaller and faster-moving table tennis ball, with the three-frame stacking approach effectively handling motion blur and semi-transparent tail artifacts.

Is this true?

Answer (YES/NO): YES